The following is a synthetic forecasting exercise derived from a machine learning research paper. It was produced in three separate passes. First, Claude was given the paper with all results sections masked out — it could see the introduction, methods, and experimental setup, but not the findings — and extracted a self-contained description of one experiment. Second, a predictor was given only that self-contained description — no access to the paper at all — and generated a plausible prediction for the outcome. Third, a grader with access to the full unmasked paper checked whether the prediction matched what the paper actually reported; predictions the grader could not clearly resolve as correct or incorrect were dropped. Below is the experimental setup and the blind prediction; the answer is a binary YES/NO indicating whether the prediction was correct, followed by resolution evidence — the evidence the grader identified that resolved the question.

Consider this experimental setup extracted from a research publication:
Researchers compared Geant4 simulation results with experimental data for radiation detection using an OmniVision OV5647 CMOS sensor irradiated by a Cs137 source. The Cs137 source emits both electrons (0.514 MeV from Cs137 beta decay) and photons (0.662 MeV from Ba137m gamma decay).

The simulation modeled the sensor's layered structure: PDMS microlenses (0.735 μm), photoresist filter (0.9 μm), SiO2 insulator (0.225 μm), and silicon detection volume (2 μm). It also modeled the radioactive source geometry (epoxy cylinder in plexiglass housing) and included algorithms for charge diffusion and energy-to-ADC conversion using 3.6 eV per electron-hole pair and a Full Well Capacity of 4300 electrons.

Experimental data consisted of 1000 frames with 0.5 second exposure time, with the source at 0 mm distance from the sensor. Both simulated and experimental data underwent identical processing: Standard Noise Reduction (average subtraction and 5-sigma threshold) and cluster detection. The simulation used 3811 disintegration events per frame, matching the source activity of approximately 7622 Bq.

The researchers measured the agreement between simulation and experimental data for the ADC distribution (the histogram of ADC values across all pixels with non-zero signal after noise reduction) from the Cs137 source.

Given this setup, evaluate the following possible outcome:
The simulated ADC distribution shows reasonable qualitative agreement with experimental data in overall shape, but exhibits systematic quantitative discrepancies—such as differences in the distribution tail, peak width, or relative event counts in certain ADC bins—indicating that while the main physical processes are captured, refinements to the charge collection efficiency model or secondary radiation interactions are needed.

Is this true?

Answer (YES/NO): NO